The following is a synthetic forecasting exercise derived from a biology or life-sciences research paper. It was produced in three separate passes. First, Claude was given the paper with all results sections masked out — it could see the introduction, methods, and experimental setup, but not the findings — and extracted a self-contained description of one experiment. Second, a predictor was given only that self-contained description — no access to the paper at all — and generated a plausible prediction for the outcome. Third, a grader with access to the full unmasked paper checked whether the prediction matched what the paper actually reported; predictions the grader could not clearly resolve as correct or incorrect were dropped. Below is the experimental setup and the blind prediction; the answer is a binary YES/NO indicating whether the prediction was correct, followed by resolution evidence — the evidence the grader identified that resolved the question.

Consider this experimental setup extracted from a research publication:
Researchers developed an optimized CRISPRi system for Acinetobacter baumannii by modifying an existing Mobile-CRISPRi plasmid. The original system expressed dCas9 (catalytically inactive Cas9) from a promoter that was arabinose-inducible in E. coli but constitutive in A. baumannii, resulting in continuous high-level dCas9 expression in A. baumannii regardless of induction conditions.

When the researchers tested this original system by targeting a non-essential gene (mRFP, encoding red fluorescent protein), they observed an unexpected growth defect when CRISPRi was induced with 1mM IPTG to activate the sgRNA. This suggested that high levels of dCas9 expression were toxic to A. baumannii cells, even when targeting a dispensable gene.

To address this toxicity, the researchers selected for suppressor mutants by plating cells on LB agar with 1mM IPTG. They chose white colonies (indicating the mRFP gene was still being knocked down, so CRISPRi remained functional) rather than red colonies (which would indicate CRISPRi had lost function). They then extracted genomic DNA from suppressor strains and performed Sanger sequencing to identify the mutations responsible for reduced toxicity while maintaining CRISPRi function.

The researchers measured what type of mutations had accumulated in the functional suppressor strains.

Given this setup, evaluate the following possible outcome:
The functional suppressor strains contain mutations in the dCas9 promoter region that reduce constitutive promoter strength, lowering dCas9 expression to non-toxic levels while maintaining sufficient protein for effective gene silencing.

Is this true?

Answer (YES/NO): YES